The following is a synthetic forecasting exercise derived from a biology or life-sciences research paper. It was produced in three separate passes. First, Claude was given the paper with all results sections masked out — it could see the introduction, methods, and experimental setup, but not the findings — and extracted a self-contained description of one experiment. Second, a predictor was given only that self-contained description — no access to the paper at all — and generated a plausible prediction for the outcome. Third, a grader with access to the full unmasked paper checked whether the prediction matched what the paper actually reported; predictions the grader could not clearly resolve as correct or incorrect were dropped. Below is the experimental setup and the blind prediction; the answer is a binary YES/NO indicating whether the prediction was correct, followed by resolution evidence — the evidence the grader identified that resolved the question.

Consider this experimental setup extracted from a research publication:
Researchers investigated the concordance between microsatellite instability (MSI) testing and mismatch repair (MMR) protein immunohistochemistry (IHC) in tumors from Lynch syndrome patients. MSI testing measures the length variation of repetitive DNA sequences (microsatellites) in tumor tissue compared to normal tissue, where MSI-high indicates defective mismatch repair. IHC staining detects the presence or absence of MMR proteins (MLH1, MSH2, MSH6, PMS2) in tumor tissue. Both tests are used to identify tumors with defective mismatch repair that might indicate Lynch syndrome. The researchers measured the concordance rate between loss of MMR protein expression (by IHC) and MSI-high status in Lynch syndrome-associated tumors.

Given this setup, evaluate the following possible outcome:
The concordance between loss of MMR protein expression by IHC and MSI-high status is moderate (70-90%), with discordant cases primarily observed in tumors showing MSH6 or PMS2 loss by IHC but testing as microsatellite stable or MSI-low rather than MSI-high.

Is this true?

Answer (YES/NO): NO